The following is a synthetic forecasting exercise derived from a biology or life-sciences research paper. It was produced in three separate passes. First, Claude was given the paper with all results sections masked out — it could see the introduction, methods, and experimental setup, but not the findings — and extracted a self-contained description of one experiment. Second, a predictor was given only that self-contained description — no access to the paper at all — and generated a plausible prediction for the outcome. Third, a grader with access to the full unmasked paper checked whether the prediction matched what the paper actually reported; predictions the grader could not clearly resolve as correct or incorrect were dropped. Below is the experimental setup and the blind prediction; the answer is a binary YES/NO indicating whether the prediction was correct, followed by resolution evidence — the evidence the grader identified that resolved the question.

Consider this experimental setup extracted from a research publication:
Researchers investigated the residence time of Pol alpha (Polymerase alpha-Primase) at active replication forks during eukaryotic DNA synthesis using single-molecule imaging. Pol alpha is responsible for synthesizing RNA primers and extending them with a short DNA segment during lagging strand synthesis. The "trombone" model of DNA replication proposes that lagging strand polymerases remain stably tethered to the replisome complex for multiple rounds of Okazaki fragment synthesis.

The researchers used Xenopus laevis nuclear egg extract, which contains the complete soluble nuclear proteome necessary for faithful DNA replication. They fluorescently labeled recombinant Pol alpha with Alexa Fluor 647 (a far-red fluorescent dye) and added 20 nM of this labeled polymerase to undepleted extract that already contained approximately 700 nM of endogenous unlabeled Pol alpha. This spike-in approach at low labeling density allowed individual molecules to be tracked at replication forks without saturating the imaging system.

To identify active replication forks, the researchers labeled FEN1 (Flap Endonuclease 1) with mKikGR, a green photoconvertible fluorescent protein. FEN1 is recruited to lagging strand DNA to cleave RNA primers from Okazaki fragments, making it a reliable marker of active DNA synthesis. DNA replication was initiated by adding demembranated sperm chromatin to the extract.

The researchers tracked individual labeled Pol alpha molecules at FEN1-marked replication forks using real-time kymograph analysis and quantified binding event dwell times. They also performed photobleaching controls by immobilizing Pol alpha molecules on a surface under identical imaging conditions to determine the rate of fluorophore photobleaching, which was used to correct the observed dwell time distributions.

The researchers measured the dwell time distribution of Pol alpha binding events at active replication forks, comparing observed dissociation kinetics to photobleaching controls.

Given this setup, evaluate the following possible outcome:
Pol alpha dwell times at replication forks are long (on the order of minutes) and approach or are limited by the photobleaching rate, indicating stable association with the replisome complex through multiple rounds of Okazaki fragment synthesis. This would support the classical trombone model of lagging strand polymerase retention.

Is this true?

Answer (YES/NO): NO